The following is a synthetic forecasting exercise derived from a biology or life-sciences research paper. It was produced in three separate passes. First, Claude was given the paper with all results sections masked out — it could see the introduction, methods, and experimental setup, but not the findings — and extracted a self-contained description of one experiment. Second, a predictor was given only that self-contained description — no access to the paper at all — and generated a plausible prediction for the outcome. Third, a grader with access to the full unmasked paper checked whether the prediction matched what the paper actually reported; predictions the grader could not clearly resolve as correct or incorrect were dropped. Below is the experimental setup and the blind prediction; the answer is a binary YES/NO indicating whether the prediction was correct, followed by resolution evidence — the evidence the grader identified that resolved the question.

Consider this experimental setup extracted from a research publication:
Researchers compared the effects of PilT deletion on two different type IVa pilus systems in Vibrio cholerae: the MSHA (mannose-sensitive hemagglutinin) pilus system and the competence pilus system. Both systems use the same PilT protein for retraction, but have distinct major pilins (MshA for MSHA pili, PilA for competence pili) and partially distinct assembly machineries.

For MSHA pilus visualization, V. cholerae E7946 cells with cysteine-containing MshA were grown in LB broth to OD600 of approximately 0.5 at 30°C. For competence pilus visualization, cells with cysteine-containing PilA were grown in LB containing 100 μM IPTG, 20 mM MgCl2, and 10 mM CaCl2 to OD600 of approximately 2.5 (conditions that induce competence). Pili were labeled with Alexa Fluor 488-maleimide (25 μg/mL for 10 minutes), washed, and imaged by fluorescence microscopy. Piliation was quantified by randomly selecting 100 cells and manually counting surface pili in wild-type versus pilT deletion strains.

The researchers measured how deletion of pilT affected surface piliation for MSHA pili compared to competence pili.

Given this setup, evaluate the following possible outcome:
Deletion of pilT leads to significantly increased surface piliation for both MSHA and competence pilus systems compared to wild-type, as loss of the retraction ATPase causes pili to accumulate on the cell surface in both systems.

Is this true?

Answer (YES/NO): NO